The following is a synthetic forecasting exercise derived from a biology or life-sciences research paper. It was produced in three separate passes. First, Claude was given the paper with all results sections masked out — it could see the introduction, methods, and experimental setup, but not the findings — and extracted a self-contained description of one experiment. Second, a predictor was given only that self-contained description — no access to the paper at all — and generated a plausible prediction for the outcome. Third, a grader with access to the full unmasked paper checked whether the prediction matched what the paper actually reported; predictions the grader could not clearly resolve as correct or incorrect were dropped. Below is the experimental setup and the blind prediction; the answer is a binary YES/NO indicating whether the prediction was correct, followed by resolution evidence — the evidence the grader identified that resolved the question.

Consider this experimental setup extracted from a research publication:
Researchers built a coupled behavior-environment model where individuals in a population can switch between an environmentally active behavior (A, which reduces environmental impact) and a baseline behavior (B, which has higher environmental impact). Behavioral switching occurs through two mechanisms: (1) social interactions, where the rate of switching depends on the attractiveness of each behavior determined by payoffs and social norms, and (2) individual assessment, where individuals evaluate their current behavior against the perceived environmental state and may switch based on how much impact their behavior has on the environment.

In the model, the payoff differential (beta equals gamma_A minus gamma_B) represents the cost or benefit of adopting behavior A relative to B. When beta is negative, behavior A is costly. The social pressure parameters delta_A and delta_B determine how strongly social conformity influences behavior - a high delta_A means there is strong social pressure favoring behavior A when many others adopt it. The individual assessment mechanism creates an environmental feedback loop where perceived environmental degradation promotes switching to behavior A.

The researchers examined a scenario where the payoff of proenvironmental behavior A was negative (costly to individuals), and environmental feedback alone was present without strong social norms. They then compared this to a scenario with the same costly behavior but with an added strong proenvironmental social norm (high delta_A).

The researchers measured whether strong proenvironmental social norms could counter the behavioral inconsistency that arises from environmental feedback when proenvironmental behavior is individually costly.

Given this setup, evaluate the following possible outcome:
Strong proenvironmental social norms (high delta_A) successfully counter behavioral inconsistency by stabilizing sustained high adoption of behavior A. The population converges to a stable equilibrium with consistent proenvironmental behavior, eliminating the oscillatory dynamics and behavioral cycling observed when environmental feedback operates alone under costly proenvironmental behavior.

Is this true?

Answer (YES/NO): YES